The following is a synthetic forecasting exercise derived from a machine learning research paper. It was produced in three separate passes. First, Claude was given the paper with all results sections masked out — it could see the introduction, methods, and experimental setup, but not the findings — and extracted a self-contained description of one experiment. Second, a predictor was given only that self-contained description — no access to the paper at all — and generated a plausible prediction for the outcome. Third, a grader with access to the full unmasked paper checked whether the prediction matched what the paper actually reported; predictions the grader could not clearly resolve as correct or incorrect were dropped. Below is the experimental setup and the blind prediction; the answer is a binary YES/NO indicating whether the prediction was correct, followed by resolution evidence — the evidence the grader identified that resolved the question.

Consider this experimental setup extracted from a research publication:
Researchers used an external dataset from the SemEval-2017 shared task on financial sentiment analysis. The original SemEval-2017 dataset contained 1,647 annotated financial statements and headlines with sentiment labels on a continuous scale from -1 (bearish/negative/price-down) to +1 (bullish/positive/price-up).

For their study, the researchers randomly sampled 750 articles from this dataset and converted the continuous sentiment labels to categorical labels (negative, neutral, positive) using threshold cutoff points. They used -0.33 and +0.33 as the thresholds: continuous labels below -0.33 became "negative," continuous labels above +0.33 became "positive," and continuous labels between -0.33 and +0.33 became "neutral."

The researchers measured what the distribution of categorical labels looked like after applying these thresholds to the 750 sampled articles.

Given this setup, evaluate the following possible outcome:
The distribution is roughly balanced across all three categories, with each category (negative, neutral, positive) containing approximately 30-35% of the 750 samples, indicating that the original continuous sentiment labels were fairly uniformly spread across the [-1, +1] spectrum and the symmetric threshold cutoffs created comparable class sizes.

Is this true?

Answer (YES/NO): NO